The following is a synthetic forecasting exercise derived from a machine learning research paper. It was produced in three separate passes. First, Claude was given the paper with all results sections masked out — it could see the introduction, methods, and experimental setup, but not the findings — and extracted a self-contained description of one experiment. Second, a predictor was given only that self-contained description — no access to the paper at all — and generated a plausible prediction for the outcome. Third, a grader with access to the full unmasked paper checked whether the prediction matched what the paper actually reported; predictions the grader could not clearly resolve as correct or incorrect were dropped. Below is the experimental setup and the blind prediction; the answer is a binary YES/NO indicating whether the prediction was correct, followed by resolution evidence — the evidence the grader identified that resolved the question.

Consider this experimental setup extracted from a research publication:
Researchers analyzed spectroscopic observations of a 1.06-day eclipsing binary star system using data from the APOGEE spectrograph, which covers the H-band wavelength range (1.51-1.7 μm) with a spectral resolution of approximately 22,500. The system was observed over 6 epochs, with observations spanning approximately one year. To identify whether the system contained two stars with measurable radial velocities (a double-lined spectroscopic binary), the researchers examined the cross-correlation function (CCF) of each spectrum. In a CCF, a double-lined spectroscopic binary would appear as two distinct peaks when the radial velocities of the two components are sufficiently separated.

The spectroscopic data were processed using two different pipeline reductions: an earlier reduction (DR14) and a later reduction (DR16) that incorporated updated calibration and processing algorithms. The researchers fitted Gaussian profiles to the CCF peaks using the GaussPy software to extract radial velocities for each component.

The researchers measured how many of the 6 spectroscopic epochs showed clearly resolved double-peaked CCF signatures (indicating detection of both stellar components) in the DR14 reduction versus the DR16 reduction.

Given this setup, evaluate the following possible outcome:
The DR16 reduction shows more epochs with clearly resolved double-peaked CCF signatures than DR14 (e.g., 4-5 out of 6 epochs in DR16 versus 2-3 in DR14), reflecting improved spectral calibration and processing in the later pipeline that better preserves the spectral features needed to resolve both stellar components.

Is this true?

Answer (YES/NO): NO